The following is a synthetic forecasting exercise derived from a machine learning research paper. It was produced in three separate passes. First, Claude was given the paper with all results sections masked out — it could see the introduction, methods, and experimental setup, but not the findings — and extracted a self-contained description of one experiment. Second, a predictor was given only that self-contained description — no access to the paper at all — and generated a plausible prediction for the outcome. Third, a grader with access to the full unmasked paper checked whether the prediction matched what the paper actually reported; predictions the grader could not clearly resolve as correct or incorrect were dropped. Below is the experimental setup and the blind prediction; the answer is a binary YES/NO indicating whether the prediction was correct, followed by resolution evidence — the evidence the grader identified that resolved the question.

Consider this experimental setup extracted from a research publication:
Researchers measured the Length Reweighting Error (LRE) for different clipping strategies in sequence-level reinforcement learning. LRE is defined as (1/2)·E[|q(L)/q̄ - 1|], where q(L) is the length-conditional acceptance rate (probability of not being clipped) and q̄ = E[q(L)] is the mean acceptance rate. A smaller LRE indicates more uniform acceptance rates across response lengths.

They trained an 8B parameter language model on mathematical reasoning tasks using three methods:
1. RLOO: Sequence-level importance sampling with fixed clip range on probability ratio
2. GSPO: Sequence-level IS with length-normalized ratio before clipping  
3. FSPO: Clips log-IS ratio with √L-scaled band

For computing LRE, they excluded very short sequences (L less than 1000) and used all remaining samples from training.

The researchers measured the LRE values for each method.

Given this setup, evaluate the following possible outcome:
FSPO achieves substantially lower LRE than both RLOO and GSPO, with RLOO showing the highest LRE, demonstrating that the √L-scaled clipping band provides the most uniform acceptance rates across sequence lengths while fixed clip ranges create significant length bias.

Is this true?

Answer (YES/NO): NO